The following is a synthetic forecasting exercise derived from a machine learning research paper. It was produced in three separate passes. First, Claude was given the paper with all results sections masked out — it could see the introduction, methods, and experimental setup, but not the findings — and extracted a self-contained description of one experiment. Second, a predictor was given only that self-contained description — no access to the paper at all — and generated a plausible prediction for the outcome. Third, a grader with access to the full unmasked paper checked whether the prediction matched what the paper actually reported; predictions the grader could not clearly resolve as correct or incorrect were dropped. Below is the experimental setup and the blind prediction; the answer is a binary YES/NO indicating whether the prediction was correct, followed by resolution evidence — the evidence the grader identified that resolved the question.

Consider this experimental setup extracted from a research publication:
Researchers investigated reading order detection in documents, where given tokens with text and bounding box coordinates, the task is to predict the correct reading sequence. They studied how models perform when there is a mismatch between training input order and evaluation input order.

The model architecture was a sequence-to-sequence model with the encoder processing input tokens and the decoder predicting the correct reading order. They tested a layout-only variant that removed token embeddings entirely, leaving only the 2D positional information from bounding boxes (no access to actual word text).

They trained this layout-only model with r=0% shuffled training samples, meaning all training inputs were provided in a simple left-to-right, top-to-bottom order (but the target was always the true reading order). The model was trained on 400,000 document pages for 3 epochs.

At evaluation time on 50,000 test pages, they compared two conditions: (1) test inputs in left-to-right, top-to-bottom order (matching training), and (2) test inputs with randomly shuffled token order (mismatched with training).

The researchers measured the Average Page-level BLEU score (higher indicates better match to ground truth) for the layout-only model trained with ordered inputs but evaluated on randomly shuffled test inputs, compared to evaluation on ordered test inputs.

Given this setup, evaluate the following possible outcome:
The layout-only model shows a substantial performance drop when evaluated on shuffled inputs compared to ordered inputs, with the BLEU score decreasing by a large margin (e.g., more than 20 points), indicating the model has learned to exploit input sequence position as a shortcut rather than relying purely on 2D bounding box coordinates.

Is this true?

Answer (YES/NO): YES